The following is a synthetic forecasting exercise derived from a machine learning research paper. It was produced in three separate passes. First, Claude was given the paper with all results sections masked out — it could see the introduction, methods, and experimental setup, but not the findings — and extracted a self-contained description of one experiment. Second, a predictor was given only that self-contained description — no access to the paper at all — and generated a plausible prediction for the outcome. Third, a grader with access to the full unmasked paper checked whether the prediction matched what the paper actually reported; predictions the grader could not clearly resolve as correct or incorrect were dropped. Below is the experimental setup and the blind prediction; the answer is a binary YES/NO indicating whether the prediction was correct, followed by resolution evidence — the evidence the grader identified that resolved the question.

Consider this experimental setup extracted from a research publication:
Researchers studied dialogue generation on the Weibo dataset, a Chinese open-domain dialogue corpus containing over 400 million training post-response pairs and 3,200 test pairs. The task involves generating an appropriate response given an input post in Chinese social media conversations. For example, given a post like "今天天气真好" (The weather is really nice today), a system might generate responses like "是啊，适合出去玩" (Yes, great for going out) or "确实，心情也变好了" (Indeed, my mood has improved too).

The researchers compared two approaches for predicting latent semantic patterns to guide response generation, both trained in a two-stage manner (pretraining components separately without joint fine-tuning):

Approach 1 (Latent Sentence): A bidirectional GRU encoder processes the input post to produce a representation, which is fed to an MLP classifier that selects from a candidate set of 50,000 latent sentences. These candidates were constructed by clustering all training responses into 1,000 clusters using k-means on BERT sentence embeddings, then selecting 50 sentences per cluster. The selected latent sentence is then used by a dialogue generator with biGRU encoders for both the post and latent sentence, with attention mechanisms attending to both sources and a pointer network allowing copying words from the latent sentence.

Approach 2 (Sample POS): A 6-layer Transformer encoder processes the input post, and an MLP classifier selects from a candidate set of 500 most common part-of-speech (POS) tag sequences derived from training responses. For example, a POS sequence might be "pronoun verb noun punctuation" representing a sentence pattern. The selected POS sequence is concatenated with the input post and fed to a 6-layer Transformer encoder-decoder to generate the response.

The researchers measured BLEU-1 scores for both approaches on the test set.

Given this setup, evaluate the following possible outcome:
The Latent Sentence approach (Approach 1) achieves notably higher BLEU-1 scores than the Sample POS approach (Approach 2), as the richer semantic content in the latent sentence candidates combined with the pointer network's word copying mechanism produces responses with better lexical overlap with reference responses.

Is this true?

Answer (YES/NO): NO